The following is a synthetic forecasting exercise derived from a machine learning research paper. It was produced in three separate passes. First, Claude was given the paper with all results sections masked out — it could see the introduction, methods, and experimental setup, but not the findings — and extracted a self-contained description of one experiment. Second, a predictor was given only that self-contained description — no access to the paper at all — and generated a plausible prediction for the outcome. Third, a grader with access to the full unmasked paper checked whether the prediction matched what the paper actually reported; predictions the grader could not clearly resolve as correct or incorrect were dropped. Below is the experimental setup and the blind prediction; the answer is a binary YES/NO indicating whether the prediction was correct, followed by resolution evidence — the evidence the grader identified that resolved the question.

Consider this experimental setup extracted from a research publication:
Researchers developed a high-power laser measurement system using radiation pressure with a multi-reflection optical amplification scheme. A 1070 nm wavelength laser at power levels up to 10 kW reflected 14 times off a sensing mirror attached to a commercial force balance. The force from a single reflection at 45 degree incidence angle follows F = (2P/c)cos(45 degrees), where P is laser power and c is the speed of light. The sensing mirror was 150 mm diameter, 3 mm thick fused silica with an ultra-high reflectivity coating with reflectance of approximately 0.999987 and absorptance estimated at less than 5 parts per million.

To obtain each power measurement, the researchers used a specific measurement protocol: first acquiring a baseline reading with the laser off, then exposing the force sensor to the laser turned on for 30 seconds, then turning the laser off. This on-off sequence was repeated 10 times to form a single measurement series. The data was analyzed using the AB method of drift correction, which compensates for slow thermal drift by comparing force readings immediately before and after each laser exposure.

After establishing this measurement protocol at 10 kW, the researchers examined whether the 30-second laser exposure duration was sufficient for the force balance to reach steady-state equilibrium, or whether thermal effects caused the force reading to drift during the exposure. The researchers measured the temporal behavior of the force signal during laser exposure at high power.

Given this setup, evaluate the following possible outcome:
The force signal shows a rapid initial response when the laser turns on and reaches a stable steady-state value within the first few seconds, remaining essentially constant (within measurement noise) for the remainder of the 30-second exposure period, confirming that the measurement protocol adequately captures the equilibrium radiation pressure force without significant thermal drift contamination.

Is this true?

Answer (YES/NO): NO